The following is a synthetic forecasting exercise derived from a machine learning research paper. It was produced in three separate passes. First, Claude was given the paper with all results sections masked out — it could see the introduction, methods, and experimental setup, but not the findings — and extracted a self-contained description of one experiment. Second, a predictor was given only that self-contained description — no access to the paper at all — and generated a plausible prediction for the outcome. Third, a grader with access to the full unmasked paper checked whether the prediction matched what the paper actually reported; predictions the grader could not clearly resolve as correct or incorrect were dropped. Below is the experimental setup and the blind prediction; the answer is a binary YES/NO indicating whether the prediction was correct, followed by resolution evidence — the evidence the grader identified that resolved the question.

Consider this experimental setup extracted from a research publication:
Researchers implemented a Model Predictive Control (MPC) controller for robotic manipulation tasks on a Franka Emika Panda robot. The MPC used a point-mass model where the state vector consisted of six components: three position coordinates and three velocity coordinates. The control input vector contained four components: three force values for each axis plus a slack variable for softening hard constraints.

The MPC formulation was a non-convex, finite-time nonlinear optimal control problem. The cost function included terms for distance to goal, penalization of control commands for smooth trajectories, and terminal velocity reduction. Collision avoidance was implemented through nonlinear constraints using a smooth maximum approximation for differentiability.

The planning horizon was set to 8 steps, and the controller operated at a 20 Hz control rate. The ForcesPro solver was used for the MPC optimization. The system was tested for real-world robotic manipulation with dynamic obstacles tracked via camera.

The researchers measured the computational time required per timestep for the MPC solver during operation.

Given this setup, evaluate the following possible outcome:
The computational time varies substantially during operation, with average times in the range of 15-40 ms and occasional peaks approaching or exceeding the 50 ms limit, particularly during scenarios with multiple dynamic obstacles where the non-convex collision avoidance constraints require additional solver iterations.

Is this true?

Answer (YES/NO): NO